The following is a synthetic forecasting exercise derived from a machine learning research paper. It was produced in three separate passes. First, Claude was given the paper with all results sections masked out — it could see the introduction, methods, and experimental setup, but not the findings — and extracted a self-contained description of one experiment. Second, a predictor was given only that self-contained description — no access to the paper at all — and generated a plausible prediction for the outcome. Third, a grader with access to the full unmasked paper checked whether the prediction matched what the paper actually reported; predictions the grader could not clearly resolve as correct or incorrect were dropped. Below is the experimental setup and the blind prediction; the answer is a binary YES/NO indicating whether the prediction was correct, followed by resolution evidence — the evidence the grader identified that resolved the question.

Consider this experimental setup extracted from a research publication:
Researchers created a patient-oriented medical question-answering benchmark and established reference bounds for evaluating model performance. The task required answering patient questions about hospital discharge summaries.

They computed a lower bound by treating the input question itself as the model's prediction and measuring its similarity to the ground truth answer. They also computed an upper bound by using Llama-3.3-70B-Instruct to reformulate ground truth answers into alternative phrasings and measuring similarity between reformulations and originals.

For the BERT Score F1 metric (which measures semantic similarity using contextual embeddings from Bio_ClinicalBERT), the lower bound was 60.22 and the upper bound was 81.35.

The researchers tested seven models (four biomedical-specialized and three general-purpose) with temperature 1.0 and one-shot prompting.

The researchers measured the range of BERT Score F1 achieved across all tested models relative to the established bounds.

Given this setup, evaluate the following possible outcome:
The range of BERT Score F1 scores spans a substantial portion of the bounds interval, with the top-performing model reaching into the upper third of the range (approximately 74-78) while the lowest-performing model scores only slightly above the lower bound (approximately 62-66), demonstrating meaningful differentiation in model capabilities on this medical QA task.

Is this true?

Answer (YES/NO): NO